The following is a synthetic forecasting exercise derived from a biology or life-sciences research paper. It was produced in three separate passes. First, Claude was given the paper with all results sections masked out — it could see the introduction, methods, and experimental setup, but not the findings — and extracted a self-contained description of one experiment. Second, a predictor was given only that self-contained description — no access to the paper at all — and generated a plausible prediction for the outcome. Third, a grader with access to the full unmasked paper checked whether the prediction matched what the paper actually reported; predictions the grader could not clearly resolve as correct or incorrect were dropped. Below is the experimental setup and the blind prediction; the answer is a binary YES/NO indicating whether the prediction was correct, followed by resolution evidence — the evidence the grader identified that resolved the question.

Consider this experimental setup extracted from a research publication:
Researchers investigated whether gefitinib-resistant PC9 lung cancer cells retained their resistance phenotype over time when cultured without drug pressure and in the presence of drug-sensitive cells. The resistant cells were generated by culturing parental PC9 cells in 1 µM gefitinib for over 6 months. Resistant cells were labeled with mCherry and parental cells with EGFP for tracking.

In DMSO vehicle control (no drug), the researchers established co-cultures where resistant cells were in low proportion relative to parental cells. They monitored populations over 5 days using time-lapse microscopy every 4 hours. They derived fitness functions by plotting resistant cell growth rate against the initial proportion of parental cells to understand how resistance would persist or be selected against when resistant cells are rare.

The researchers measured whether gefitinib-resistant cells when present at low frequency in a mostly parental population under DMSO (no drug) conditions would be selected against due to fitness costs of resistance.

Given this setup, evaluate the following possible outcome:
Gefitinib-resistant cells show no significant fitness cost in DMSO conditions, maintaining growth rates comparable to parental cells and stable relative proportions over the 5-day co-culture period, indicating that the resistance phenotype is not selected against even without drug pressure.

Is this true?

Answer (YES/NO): NO